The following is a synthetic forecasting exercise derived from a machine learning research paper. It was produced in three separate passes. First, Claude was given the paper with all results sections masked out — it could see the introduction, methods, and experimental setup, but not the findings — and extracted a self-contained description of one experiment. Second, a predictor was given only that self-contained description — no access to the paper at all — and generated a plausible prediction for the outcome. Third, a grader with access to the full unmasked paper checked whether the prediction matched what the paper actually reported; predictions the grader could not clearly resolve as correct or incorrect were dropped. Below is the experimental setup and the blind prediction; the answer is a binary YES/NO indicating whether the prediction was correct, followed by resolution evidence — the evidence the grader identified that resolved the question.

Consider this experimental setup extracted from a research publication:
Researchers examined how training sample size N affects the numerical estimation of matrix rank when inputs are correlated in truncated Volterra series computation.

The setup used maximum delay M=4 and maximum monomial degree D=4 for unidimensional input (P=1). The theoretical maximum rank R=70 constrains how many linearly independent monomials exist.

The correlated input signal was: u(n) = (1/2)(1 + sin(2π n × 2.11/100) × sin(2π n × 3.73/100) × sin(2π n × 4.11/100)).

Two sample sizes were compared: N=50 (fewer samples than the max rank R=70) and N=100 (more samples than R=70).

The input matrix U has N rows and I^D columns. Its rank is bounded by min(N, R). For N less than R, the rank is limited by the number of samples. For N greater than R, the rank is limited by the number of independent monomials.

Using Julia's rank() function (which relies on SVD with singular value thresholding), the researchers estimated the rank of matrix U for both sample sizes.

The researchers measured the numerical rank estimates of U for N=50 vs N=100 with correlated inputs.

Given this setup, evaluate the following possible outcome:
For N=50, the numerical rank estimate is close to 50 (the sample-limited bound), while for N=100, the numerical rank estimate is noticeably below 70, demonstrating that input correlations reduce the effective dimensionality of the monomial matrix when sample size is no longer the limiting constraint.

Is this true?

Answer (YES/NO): NO